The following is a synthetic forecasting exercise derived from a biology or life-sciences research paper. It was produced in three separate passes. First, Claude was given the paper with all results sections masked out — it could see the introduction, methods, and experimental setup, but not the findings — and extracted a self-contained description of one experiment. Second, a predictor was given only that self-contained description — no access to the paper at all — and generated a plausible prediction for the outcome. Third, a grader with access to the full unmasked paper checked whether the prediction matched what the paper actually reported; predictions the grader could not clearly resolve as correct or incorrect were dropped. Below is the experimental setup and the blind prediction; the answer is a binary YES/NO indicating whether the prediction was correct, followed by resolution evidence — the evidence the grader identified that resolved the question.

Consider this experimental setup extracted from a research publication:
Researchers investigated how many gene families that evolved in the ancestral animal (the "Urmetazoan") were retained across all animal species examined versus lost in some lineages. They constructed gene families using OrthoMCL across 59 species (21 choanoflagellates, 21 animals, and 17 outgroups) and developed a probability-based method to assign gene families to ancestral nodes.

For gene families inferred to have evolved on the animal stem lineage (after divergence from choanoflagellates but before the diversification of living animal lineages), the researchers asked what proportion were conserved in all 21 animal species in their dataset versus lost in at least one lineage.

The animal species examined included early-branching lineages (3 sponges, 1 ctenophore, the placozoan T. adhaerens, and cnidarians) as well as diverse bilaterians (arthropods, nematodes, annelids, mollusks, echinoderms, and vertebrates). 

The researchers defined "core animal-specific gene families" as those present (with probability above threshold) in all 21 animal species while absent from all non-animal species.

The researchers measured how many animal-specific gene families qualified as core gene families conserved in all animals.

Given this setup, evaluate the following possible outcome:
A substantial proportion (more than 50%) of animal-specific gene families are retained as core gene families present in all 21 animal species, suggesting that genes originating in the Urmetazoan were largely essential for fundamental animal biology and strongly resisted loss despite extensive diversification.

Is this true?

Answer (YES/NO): NO